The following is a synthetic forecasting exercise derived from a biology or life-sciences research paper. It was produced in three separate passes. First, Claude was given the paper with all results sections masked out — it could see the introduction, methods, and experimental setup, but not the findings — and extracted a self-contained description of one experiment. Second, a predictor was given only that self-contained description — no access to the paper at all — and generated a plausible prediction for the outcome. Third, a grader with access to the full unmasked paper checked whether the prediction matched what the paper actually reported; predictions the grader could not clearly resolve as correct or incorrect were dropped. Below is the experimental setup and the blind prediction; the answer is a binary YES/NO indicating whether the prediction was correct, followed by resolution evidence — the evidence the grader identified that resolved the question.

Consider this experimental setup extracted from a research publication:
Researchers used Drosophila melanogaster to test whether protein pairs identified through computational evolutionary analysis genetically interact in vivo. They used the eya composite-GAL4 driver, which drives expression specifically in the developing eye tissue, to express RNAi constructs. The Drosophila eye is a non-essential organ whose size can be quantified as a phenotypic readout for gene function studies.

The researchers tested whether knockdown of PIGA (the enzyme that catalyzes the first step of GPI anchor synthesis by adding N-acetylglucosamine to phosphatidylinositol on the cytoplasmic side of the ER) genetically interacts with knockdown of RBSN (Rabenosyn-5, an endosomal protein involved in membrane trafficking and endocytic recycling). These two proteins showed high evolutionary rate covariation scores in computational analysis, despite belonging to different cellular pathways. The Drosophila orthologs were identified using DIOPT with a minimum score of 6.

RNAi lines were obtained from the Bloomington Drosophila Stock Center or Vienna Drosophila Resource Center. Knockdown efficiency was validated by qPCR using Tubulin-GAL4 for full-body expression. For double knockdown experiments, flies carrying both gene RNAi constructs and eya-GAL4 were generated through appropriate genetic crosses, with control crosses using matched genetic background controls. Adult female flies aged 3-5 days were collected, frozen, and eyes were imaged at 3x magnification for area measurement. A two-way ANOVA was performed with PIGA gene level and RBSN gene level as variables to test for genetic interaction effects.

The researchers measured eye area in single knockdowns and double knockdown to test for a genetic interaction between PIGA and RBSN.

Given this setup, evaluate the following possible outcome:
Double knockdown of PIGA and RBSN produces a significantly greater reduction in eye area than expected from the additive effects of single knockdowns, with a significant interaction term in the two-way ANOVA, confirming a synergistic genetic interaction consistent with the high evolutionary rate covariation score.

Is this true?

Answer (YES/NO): YES